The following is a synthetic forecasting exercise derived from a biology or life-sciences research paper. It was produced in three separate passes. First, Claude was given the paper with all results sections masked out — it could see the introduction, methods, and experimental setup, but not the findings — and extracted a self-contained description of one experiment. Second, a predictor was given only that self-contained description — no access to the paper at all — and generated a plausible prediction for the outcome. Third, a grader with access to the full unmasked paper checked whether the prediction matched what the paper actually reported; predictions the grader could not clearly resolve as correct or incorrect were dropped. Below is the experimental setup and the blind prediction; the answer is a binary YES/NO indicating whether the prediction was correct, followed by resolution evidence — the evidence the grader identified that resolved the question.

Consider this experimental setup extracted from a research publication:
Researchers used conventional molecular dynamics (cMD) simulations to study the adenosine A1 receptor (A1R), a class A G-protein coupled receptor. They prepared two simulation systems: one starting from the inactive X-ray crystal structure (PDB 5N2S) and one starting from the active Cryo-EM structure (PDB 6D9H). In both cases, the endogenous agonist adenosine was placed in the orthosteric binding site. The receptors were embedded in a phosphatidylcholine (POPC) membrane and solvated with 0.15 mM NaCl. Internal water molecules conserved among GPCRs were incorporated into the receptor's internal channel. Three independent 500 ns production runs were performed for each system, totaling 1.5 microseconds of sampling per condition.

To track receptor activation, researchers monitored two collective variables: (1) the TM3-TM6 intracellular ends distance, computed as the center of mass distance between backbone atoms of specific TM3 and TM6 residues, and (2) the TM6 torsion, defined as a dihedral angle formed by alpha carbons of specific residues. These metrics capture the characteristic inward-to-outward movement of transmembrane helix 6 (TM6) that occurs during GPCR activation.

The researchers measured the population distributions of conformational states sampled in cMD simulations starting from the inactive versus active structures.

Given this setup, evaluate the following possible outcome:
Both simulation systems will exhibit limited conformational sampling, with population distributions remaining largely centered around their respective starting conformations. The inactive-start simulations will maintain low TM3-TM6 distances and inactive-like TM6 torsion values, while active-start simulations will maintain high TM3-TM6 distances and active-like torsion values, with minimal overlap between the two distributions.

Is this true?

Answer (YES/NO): NO